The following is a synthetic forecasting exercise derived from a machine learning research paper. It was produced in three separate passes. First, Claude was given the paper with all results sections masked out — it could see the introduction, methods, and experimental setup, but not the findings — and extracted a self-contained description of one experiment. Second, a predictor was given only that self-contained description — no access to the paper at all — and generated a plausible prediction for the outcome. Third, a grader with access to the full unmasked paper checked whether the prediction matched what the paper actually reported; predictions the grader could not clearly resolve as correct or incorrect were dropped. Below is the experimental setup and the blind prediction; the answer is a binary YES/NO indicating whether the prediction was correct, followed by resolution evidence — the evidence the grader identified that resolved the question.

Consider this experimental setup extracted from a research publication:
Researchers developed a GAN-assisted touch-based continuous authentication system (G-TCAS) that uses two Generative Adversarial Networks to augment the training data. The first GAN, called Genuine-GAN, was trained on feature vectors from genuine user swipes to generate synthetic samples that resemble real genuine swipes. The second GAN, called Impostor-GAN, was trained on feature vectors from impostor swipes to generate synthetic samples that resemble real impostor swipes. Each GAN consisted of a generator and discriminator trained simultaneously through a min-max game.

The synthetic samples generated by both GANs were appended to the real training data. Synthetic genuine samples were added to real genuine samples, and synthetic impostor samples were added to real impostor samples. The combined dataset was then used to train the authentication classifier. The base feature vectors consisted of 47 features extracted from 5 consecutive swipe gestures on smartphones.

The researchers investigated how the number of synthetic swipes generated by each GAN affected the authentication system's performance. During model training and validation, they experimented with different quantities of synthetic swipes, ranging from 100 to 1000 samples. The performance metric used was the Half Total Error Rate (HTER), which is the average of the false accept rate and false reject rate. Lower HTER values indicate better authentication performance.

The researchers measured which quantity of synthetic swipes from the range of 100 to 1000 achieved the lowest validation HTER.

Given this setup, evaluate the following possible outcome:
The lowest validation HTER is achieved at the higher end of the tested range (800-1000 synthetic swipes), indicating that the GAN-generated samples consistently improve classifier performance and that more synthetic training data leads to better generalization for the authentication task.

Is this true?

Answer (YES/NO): NO